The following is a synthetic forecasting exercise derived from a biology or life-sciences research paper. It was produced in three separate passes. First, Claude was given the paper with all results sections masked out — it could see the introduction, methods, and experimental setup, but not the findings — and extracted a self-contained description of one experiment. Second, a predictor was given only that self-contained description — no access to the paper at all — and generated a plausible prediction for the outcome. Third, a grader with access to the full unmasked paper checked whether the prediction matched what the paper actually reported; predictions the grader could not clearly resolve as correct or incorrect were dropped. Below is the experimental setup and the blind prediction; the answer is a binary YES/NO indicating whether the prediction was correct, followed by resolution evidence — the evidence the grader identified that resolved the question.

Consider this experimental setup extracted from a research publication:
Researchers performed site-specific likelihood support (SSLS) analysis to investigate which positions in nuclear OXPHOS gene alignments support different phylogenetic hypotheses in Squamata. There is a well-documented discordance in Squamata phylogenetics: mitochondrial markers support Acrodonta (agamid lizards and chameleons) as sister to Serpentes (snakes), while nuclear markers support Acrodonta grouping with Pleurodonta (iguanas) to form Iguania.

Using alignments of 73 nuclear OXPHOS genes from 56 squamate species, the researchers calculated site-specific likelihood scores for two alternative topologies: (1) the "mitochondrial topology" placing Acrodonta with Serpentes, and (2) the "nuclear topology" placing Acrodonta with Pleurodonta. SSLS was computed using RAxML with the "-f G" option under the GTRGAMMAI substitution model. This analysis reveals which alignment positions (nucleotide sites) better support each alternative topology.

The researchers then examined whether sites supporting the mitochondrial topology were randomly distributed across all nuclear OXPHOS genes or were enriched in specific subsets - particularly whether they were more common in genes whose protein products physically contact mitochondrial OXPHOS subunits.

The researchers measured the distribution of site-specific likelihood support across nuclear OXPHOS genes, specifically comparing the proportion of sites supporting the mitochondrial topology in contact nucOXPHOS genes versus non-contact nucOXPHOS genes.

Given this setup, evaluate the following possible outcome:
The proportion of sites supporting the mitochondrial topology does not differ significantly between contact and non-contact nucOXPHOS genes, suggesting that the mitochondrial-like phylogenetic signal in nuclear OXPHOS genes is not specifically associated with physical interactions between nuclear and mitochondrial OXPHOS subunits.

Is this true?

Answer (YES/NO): NO